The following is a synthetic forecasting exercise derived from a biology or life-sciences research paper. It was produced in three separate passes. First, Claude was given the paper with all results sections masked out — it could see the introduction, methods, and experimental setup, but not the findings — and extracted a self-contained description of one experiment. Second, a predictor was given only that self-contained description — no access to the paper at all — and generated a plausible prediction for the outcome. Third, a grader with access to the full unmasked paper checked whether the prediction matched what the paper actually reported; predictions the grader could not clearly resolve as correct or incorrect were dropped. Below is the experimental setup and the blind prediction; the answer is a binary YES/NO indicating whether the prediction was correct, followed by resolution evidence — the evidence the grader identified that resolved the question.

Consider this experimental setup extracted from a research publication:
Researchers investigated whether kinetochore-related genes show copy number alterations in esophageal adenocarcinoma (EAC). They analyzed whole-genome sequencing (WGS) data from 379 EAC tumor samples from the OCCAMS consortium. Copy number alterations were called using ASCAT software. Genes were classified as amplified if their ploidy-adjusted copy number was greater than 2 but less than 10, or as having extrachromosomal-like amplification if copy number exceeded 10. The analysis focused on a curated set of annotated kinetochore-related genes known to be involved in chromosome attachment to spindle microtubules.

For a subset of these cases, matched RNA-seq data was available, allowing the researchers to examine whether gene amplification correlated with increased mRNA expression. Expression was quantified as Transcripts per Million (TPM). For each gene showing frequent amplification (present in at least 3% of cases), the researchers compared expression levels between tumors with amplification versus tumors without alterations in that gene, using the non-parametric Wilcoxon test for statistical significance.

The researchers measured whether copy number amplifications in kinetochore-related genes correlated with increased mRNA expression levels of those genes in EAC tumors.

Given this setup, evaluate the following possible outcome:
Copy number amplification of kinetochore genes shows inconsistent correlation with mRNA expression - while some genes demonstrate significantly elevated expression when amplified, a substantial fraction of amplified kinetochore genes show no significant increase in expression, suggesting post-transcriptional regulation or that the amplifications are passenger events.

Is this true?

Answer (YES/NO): NO